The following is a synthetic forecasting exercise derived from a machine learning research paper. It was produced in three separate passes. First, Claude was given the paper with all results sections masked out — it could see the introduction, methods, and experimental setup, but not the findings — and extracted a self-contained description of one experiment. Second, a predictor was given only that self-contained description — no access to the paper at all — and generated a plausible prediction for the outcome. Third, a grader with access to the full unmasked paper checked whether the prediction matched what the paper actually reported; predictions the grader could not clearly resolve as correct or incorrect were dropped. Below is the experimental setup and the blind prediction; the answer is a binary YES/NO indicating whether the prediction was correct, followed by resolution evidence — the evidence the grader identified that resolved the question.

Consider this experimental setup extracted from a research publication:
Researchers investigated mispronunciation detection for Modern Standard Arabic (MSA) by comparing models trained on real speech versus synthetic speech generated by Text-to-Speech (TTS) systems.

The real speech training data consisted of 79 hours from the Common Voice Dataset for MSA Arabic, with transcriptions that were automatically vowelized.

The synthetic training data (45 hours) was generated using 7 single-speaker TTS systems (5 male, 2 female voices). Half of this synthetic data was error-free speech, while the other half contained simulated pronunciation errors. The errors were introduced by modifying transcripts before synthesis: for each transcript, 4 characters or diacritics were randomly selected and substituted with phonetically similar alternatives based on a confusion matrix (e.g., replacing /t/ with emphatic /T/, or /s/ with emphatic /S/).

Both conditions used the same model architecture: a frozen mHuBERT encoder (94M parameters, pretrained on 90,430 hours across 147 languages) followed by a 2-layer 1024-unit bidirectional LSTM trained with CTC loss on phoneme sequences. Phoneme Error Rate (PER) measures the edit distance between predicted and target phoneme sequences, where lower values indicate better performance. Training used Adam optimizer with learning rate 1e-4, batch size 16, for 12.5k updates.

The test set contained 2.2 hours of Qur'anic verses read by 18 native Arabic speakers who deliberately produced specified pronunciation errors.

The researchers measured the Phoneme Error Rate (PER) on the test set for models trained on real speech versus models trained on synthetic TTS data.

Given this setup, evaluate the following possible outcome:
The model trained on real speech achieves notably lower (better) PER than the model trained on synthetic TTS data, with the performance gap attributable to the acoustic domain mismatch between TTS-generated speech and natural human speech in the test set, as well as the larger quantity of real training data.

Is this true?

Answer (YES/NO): YES